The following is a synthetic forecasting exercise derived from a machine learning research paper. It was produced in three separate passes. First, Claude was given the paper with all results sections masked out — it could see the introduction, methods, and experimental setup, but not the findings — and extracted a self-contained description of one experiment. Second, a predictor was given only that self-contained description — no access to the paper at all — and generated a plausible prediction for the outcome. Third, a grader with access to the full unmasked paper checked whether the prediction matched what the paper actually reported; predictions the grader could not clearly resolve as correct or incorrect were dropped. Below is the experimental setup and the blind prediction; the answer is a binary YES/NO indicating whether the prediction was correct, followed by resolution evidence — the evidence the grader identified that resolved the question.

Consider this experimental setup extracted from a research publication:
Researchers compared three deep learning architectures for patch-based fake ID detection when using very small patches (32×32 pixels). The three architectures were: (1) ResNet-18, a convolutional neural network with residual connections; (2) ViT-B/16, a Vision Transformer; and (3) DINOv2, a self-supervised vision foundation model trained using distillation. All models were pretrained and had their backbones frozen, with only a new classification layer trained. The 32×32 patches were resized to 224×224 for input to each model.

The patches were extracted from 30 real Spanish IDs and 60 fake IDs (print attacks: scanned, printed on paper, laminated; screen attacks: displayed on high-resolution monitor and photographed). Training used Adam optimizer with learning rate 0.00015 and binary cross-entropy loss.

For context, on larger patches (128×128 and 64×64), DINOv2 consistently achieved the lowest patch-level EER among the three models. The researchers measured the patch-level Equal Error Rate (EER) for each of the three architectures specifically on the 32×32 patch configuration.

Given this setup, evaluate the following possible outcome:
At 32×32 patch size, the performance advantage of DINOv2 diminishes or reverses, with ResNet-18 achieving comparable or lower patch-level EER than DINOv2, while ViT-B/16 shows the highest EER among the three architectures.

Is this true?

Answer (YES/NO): NO